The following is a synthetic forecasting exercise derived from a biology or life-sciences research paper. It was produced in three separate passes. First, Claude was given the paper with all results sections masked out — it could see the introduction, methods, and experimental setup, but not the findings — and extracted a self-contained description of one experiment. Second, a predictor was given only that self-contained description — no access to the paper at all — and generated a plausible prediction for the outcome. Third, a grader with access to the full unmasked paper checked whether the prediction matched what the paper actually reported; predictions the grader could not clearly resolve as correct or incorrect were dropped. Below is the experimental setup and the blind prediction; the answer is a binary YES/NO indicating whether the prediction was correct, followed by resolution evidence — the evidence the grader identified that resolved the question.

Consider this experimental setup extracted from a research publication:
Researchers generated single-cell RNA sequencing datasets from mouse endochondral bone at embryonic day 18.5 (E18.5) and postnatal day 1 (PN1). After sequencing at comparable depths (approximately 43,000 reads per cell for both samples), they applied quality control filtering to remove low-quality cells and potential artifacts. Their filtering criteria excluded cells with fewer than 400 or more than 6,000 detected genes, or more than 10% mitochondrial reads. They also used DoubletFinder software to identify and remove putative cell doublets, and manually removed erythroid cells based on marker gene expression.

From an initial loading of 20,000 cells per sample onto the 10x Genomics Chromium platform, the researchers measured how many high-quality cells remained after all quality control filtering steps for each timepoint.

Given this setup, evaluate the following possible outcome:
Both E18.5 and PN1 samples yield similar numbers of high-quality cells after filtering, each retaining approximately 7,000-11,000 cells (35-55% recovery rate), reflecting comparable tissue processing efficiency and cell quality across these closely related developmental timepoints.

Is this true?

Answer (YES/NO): YES